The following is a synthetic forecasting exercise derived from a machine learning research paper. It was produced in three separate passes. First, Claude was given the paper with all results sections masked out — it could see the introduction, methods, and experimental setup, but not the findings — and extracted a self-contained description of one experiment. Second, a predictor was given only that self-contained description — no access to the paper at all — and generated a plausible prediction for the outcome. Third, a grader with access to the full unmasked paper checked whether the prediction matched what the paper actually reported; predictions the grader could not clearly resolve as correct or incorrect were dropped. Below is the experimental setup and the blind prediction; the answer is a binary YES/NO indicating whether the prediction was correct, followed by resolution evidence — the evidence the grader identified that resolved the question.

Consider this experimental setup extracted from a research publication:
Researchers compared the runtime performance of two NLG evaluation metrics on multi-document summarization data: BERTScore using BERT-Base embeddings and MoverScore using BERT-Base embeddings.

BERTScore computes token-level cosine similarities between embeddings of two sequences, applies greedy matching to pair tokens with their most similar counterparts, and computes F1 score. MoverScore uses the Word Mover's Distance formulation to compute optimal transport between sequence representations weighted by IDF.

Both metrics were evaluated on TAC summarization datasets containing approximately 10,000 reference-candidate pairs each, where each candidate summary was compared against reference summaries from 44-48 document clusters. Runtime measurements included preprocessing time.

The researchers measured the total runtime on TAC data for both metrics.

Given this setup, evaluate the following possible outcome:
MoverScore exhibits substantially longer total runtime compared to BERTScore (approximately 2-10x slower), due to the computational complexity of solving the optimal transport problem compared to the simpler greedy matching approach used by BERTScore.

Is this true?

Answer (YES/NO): NO